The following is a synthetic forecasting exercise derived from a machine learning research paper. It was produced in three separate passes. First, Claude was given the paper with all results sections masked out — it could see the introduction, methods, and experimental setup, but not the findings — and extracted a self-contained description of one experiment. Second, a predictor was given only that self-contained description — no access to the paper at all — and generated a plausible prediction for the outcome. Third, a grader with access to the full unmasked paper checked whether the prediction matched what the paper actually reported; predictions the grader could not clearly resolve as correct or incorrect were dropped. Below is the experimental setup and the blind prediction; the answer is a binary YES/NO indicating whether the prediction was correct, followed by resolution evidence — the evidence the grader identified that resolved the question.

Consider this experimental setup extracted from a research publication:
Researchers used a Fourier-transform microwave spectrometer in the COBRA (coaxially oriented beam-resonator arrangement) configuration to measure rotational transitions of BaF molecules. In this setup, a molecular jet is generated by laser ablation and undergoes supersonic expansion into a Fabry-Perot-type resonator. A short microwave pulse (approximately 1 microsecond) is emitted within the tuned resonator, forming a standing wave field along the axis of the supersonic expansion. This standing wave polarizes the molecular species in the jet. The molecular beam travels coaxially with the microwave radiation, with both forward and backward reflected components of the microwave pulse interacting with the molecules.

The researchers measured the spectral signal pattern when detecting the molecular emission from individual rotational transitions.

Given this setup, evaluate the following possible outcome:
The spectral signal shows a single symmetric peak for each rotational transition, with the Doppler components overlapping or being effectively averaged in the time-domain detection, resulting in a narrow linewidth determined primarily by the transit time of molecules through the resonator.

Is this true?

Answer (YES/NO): NO